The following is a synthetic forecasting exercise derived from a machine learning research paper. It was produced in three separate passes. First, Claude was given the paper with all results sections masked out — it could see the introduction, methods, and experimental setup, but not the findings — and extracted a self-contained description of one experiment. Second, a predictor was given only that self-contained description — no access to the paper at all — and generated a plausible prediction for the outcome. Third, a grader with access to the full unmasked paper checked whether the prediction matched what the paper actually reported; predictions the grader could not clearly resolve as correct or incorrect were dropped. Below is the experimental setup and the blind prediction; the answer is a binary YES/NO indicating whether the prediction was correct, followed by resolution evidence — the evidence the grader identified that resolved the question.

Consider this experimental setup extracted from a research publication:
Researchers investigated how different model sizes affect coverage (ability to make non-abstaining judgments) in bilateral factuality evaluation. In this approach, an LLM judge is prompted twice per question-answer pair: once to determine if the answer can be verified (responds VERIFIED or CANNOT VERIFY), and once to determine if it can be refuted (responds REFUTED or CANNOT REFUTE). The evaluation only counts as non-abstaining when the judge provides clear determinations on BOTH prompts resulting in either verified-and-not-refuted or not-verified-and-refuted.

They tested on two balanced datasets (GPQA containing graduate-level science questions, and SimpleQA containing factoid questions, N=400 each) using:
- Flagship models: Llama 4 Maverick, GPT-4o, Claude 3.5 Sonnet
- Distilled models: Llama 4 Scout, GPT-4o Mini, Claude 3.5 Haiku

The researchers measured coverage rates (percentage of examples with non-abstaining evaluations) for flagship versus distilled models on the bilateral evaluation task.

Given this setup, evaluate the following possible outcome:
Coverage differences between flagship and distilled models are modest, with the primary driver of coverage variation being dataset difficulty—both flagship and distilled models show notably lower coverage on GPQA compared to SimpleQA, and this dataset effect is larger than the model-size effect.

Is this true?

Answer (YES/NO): NO